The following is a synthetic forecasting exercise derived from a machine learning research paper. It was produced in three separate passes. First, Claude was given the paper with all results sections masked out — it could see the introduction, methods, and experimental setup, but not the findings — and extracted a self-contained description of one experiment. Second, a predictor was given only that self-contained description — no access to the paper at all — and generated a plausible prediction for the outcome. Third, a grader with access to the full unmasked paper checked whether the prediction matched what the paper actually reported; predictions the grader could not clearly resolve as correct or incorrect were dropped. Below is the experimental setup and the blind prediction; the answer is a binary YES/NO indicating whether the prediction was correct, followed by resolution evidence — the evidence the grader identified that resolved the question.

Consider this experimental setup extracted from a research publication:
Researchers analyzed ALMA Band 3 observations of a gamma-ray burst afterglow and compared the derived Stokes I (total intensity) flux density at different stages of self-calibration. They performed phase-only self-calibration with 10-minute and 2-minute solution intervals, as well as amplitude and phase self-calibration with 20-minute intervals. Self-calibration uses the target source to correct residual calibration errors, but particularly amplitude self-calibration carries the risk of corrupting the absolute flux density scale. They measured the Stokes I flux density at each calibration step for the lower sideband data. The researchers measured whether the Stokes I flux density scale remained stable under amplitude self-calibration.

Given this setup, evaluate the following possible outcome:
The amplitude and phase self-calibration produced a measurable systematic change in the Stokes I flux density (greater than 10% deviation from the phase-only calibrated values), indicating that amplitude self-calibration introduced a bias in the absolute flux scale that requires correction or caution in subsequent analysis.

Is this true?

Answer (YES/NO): NO